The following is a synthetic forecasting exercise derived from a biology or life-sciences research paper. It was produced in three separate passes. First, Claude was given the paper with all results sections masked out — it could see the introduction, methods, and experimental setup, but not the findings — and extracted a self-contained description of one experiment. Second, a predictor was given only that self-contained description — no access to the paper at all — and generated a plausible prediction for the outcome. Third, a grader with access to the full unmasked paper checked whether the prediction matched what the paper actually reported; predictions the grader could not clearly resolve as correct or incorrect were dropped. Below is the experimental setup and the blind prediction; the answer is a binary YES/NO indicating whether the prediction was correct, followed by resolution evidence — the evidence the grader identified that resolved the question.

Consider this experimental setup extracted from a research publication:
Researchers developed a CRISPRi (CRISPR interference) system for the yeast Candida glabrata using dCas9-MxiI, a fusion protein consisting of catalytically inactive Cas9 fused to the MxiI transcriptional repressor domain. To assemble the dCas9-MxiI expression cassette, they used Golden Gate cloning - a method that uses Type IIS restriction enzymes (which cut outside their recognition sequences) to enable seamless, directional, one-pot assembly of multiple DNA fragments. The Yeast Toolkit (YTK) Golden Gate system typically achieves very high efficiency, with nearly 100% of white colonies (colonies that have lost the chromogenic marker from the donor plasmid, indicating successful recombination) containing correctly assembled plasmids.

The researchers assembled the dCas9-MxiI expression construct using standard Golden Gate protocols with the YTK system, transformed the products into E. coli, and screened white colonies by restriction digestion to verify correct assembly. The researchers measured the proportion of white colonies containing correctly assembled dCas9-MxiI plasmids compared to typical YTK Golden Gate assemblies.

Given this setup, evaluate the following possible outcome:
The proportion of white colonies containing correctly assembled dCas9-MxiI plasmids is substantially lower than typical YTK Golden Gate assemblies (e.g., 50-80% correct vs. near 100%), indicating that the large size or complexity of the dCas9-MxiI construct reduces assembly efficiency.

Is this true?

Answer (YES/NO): NO